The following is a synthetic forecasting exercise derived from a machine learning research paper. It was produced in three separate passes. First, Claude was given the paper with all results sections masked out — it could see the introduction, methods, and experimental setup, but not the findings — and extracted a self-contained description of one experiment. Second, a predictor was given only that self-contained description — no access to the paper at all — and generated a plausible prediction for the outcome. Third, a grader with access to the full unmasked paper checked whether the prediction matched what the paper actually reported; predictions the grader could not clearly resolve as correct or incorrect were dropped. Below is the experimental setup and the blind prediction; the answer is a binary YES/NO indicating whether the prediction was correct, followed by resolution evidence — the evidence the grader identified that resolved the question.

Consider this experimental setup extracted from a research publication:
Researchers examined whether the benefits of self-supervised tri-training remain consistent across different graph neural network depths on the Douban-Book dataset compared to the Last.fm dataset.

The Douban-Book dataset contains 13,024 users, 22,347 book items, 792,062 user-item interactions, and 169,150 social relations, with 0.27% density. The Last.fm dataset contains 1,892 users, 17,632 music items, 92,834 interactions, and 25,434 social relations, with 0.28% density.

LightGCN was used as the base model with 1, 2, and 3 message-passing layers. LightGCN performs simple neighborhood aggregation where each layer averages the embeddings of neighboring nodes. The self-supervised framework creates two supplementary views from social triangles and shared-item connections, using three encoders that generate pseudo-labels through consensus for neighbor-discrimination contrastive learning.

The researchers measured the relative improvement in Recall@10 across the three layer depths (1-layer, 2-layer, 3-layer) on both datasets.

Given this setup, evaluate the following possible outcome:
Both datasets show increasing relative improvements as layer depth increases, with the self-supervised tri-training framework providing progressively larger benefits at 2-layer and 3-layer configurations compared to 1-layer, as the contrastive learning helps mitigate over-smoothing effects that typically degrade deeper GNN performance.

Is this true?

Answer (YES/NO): NO